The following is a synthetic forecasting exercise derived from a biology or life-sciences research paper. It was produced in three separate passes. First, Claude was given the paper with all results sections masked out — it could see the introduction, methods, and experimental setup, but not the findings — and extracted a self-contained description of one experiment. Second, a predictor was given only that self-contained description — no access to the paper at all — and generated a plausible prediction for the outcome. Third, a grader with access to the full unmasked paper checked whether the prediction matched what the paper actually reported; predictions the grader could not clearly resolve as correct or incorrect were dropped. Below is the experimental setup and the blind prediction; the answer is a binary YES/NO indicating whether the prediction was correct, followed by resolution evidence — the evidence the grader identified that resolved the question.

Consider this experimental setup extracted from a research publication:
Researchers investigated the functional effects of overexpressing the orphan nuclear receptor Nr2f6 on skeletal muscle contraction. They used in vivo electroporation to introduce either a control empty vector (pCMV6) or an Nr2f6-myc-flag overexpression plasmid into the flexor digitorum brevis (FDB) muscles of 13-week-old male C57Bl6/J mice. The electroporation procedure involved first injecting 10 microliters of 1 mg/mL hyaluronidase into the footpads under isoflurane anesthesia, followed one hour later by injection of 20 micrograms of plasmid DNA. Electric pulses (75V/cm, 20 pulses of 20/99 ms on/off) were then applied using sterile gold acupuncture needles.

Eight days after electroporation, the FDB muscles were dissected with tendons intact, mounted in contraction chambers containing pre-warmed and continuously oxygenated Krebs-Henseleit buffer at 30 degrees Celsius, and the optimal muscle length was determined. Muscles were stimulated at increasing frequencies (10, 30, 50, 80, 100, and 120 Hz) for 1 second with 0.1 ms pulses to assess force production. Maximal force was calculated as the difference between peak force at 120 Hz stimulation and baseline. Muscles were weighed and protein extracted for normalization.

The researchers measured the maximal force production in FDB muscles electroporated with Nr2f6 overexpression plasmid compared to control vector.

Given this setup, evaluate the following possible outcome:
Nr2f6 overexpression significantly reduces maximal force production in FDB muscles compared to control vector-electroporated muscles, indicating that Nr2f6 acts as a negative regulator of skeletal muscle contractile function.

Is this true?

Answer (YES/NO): YES